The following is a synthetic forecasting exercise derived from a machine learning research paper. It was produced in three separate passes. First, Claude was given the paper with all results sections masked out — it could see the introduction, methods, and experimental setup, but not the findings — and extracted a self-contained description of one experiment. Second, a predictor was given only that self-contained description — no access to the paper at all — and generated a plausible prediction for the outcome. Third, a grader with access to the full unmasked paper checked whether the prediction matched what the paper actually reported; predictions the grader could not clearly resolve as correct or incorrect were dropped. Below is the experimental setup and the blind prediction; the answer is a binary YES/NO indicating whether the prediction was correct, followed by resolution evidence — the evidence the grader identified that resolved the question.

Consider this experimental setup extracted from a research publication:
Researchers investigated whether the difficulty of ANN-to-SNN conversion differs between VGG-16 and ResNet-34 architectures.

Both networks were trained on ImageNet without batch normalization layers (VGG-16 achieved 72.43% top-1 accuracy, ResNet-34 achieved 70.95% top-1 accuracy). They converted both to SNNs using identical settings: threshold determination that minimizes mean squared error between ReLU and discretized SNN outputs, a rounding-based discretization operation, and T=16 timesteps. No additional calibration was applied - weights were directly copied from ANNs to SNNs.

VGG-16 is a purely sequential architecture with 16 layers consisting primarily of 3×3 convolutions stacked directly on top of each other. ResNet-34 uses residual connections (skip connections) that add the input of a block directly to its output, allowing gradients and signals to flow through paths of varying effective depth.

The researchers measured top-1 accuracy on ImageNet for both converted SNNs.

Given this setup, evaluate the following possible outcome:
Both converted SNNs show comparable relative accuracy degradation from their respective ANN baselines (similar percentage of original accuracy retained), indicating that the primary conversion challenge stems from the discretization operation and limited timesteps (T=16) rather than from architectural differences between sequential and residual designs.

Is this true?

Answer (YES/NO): NO